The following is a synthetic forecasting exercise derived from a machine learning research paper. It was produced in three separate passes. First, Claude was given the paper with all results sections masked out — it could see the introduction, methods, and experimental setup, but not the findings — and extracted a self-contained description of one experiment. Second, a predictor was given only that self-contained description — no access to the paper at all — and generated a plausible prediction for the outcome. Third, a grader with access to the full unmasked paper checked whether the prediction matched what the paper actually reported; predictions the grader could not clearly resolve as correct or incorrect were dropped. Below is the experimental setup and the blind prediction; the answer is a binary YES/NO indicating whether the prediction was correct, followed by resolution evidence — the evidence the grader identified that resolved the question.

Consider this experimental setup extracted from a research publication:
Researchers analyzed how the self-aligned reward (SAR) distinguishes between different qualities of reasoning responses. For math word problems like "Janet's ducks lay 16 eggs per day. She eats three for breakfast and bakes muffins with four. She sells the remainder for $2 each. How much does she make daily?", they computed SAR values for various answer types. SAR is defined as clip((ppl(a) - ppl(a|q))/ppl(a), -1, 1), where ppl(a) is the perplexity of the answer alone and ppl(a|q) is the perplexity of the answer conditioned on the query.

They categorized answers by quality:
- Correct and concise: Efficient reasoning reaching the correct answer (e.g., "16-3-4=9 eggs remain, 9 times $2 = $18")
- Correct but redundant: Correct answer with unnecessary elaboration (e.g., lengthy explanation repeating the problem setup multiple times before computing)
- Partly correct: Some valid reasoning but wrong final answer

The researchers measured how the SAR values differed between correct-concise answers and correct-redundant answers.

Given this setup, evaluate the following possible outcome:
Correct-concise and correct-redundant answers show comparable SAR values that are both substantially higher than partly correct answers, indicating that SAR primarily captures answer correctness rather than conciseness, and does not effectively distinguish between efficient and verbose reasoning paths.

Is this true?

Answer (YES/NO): NO